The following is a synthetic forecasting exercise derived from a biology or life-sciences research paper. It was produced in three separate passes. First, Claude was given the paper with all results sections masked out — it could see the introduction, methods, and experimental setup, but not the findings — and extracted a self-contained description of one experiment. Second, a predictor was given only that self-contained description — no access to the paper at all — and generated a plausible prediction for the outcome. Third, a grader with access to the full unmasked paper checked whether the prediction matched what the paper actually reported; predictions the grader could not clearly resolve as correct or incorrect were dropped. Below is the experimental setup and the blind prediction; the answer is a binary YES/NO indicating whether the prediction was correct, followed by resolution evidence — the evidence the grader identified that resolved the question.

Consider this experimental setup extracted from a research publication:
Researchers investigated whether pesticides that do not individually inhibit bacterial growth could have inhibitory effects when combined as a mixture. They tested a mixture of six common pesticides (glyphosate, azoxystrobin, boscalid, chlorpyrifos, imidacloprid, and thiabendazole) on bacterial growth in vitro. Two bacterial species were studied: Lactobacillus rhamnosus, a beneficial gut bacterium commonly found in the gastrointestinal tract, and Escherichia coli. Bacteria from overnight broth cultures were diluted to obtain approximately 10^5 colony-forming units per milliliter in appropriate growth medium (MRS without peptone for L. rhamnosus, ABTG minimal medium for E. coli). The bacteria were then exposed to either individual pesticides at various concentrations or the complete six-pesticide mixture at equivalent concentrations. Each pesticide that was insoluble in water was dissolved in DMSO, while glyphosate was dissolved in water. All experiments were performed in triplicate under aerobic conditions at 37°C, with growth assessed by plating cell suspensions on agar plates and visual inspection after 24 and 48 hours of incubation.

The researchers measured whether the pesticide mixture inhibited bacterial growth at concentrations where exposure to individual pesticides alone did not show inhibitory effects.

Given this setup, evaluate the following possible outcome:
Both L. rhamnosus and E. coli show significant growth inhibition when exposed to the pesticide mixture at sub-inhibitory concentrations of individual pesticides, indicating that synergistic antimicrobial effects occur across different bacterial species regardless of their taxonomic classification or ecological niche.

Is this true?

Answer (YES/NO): NO